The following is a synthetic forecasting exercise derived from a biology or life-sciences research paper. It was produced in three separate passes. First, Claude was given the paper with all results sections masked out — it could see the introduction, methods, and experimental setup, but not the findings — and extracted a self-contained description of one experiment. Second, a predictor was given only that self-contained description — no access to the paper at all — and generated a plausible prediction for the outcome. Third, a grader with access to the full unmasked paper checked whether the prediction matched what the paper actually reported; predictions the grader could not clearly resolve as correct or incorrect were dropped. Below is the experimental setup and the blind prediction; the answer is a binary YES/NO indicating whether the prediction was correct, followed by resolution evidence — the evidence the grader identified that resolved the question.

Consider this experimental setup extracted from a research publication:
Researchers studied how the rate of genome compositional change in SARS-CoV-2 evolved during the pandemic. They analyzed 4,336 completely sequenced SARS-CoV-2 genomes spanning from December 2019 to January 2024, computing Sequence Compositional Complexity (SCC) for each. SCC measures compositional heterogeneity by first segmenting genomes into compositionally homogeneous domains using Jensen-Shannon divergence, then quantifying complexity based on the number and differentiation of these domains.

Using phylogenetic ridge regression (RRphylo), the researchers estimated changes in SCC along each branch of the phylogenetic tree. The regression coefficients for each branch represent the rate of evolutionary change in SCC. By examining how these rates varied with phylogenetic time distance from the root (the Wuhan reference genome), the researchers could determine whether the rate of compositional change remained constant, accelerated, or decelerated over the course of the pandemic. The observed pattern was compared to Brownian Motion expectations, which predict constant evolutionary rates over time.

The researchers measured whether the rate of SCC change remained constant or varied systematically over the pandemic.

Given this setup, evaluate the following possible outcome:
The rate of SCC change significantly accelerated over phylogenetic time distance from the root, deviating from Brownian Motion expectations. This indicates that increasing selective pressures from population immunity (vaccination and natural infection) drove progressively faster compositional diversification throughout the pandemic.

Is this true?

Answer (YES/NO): NO